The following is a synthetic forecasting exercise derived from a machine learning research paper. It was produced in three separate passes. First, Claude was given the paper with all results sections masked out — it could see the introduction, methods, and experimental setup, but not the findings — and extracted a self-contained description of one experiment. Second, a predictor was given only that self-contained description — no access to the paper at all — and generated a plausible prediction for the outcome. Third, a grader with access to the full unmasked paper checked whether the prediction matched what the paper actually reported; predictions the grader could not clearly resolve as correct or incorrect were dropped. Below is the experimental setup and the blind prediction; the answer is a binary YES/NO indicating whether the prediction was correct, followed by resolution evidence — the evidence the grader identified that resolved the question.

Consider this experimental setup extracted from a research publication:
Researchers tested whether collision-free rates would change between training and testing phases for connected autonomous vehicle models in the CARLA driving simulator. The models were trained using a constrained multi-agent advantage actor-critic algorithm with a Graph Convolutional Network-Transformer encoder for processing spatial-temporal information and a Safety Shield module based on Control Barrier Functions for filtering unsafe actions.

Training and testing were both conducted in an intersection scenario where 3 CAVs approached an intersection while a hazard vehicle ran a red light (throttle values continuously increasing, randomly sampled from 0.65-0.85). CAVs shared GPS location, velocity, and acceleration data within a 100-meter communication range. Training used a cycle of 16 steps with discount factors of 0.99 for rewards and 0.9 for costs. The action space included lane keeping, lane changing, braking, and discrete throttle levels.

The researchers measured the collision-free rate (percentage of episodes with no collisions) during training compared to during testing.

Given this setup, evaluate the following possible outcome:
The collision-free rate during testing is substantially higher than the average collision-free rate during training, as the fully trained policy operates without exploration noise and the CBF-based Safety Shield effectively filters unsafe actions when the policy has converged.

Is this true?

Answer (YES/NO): NO